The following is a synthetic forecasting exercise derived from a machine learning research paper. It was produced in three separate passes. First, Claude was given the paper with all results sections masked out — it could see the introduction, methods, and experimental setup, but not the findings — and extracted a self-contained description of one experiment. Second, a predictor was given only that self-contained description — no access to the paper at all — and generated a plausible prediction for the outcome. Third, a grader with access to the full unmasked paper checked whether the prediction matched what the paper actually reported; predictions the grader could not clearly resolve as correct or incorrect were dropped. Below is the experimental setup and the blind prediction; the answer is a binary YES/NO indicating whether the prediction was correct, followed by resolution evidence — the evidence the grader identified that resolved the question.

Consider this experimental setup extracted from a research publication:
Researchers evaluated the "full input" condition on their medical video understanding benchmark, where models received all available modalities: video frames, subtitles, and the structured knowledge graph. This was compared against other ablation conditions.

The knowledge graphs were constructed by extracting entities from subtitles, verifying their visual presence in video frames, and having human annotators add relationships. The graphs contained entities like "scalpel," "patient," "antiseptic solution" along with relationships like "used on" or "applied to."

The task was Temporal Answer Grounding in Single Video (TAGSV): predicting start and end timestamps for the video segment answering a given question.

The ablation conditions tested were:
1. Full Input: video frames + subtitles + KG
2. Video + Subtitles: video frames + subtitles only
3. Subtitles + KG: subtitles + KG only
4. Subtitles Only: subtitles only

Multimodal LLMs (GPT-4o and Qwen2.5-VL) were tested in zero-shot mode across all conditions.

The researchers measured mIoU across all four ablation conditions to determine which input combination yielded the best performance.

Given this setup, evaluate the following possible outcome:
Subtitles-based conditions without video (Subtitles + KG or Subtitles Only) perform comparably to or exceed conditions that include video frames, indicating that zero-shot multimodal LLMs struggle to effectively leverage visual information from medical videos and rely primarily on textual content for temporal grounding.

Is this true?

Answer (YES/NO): NO